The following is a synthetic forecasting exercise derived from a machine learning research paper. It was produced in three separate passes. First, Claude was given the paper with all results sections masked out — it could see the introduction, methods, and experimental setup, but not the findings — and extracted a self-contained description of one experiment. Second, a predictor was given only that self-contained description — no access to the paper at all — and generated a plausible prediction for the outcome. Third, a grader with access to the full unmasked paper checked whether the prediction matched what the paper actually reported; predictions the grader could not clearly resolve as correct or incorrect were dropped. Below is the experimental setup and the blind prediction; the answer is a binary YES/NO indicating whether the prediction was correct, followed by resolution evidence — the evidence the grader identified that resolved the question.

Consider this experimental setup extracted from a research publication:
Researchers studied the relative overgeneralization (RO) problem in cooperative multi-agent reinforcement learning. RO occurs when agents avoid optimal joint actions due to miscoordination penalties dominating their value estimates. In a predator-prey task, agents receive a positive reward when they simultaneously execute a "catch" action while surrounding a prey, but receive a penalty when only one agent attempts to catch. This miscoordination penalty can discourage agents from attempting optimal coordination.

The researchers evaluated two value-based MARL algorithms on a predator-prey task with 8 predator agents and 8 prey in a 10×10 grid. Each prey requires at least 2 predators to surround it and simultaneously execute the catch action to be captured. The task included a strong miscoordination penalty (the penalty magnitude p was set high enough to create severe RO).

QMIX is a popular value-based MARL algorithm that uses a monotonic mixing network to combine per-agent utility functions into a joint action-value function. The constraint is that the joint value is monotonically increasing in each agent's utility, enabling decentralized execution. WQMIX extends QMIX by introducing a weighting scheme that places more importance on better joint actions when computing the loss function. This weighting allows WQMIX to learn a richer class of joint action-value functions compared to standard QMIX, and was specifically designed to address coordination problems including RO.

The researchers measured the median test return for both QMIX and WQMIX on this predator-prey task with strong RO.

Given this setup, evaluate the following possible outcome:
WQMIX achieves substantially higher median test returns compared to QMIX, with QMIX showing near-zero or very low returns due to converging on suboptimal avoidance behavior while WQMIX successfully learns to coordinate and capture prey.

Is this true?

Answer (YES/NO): YES